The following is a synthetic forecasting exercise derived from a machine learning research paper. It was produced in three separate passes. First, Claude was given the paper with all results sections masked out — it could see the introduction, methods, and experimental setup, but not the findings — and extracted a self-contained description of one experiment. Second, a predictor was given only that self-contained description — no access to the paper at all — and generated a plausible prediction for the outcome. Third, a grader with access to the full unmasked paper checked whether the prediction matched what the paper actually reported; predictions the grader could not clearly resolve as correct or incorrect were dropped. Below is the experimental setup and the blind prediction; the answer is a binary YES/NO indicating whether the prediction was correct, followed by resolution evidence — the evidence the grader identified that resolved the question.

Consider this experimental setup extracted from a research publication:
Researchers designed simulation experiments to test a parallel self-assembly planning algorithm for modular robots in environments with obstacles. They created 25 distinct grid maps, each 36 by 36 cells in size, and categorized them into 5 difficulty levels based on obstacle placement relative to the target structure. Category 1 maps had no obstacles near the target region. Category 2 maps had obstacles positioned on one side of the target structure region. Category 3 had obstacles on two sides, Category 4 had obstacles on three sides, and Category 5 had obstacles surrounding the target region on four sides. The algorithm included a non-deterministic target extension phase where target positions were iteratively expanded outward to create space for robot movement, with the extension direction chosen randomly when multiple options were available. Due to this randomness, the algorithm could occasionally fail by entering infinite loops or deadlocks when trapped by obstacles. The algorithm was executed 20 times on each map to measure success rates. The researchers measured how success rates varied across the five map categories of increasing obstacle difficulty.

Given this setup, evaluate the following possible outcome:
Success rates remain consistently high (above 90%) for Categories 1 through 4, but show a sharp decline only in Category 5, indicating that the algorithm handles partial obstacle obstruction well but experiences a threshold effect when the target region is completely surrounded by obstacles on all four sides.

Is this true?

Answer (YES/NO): NO